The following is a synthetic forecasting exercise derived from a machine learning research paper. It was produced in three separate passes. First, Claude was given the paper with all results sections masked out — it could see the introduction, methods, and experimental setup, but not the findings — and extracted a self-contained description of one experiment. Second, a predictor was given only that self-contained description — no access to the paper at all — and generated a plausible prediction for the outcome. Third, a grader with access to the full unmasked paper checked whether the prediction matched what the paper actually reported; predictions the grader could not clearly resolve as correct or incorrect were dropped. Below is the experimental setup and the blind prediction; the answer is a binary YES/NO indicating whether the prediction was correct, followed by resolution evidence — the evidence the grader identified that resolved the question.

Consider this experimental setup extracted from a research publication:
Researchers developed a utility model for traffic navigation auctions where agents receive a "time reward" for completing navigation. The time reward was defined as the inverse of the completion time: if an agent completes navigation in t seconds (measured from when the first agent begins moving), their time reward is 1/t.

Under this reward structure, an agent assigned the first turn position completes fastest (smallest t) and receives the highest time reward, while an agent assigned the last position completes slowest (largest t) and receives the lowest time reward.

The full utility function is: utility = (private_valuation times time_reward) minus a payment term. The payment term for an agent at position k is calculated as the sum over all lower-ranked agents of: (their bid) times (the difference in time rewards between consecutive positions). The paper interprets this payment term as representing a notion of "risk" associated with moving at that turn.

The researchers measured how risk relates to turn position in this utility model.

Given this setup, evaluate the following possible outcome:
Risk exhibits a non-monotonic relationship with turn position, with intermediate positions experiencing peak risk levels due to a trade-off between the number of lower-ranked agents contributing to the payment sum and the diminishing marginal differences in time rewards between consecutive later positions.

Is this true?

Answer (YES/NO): NO